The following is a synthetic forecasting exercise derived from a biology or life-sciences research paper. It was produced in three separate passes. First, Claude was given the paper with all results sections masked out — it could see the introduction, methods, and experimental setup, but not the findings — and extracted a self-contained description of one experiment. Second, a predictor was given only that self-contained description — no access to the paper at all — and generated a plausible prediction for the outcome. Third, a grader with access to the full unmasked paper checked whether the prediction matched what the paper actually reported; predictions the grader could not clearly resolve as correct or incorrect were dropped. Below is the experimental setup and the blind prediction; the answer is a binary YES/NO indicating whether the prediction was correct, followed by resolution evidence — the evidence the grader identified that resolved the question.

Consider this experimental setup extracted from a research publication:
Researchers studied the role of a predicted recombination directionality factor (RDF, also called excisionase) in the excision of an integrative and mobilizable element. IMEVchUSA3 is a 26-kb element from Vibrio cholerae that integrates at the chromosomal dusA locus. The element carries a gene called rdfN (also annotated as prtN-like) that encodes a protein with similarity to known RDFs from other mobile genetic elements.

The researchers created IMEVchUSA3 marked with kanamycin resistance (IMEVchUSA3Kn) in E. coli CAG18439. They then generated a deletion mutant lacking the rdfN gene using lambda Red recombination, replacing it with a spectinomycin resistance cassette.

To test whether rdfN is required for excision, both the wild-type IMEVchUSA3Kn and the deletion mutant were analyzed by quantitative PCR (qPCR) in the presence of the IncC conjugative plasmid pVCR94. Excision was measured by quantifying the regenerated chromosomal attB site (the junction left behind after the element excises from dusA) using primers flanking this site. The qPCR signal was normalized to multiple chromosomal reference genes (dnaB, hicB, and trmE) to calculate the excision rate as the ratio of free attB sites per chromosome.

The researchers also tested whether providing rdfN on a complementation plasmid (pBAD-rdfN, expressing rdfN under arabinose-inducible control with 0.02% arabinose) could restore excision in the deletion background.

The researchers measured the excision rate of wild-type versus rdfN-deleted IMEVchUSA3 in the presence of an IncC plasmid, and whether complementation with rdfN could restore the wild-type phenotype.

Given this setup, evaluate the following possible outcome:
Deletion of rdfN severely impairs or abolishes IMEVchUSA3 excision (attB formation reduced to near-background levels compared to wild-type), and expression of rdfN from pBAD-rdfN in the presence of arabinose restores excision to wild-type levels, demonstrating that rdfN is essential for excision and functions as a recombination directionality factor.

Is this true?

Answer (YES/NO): YES